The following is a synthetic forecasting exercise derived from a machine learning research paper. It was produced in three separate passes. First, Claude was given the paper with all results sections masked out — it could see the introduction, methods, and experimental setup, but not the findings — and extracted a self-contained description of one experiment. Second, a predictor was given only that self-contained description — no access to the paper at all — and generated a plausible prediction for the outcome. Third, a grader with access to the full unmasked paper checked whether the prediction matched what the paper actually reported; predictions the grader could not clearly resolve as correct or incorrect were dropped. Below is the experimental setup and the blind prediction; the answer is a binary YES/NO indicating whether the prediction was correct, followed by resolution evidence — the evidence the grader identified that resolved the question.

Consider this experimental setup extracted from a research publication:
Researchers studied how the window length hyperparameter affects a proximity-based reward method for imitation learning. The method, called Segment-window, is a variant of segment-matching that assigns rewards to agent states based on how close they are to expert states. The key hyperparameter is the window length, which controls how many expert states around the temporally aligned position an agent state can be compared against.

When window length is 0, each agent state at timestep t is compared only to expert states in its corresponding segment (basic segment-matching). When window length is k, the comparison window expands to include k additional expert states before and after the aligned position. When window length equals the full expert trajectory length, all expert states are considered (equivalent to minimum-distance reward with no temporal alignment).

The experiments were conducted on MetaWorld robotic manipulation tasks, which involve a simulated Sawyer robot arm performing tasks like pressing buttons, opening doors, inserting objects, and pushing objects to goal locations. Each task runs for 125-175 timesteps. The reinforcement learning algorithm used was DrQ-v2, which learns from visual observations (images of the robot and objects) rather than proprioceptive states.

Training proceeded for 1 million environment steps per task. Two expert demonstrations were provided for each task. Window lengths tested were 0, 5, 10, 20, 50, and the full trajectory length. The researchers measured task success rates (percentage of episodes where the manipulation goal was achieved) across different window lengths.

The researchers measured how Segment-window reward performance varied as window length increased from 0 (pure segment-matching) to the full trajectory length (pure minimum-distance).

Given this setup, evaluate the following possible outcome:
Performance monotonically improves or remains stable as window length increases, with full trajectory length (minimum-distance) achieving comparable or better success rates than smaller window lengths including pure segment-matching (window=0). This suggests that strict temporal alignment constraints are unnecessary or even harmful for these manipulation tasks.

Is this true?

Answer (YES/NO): NO